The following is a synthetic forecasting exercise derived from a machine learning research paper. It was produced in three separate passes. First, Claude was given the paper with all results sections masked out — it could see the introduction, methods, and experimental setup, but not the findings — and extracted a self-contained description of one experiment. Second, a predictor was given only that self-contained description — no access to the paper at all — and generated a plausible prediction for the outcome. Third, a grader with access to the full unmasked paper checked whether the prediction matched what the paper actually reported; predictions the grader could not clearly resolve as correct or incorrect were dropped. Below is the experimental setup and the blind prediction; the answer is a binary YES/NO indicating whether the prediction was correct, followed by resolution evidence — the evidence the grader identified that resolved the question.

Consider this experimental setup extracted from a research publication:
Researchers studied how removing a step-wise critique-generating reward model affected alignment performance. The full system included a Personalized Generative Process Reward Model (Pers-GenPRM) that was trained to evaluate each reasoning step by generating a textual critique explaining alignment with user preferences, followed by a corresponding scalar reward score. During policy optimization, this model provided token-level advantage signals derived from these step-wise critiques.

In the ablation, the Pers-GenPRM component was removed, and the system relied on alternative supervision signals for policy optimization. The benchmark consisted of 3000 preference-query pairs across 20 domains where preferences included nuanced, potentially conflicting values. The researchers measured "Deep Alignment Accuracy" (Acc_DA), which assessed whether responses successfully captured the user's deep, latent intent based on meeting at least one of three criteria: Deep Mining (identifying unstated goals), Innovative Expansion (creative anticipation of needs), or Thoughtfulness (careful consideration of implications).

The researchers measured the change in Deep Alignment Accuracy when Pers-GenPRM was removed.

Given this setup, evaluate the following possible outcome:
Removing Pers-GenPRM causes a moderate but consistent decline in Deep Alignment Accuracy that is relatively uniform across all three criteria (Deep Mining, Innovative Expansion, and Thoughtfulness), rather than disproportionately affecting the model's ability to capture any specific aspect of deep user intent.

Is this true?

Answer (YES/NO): NO